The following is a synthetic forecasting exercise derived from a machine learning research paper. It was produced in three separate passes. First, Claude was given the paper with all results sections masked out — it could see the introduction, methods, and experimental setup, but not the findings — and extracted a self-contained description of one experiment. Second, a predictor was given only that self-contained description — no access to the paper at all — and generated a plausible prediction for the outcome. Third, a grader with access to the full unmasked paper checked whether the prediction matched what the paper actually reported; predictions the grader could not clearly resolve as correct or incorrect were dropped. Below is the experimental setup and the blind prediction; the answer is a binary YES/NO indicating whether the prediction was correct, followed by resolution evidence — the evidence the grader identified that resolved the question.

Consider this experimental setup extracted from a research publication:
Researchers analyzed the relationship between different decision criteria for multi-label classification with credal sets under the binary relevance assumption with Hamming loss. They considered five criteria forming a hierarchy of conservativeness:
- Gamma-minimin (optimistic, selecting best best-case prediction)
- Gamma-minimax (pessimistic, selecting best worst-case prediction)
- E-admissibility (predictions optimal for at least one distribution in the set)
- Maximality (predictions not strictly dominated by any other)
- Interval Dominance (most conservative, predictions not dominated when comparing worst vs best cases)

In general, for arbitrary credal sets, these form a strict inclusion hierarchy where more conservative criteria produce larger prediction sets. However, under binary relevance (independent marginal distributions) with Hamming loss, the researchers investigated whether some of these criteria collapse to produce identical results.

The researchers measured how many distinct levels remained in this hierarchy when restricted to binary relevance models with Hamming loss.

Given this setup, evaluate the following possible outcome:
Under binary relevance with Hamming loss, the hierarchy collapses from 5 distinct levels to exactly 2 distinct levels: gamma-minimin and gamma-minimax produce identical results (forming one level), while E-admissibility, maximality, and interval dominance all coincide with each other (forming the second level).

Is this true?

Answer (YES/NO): NO